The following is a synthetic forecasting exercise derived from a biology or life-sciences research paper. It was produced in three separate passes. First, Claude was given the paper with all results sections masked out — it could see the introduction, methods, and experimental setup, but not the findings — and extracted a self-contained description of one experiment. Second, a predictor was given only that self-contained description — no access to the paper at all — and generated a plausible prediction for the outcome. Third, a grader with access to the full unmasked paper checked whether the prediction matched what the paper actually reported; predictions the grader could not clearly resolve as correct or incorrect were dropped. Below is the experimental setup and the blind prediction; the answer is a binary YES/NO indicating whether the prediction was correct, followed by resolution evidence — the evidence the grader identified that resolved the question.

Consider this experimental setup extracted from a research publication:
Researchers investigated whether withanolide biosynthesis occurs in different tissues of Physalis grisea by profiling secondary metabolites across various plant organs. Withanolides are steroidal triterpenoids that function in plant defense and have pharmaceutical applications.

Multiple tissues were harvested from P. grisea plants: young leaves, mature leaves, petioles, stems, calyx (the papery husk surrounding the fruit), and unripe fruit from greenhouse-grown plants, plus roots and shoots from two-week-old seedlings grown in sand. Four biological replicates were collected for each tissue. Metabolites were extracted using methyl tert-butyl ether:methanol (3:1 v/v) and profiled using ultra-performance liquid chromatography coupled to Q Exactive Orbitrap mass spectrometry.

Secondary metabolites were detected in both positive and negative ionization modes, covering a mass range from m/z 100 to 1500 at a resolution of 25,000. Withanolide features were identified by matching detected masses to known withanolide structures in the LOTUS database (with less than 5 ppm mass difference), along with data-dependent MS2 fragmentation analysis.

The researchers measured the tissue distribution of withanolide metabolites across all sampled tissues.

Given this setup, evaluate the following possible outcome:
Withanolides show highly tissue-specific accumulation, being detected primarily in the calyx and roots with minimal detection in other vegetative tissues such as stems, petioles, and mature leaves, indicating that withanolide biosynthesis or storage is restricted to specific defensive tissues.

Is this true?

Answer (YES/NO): NO